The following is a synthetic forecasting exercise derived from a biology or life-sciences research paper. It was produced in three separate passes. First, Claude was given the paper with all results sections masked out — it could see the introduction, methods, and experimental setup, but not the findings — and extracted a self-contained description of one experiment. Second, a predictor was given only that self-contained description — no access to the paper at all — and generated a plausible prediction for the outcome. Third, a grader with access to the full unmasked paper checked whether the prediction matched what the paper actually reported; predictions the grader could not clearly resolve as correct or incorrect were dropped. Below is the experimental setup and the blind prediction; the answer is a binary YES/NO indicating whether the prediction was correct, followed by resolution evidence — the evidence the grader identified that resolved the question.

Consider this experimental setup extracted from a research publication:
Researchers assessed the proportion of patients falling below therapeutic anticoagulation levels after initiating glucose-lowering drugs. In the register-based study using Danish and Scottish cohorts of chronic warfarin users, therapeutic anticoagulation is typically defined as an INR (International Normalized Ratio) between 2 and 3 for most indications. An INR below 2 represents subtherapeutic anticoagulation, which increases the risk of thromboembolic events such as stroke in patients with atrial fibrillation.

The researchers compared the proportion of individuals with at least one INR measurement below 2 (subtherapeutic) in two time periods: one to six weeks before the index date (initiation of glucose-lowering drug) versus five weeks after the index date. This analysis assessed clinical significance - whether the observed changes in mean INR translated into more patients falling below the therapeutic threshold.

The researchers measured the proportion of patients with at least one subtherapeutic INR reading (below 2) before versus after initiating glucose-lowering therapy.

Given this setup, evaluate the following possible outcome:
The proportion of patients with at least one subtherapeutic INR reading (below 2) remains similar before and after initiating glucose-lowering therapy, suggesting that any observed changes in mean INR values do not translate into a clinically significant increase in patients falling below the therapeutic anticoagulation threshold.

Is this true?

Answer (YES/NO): NO